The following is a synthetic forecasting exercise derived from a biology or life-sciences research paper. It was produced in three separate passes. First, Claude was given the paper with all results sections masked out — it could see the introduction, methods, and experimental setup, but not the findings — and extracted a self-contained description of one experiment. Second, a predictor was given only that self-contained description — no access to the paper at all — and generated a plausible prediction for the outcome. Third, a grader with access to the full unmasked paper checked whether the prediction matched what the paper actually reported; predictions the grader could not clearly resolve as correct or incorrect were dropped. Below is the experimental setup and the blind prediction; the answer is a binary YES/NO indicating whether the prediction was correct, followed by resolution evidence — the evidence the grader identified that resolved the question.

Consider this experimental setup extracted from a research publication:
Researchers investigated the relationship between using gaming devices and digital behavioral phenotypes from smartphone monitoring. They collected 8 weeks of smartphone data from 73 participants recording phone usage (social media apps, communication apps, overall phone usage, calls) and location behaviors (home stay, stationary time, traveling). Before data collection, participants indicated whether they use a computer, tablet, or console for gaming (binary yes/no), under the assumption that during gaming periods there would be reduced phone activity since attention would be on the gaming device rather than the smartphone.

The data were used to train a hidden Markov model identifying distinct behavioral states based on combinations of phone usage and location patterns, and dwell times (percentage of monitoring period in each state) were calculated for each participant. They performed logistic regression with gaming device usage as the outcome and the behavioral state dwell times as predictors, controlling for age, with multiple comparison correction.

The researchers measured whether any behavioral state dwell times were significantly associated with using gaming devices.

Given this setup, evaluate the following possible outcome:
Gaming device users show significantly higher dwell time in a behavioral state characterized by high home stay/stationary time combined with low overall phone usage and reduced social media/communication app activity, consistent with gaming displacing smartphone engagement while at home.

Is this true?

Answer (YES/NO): NO